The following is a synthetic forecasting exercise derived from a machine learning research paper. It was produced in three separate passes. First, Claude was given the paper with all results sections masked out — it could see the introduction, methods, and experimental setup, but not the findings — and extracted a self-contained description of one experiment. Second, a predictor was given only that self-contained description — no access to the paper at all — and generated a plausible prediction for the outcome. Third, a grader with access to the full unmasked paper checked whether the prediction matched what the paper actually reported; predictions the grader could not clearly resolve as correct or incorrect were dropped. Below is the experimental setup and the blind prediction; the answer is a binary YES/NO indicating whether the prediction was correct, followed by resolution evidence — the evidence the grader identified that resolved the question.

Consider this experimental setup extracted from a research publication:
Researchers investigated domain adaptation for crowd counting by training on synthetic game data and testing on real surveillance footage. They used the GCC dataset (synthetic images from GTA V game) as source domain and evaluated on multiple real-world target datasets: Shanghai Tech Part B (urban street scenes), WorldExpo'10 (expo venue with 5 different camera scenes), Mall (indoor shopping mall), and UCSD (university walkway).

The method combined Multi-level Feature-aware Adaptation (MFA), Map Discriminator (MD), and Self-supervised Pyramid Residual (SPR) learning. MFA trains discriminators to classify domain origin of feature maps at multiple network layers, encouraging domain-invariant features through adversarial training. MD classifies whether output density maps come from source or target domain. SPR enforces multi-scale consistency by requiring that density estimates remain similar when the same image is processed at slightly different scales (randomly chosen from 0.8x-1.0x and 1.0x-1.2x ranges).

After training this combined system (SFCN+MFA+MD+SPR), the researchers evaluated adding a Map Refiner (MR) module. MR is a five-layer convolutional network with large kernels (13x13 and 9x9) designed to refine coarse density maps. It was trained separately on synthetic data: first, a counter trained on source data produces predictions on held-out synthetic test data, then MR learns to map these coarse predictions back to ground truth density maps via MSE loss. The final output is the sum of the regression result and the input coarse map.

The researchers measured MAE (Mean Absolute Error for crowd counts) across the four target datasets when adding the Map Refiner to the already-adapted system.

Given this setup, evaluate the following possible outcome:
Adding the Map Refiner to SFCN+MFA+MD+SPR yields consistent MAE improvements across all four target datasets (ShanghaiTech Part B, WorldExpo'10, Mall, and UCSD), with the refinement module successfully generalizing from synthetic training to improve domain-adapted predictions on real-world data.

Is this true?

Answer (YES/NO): YES